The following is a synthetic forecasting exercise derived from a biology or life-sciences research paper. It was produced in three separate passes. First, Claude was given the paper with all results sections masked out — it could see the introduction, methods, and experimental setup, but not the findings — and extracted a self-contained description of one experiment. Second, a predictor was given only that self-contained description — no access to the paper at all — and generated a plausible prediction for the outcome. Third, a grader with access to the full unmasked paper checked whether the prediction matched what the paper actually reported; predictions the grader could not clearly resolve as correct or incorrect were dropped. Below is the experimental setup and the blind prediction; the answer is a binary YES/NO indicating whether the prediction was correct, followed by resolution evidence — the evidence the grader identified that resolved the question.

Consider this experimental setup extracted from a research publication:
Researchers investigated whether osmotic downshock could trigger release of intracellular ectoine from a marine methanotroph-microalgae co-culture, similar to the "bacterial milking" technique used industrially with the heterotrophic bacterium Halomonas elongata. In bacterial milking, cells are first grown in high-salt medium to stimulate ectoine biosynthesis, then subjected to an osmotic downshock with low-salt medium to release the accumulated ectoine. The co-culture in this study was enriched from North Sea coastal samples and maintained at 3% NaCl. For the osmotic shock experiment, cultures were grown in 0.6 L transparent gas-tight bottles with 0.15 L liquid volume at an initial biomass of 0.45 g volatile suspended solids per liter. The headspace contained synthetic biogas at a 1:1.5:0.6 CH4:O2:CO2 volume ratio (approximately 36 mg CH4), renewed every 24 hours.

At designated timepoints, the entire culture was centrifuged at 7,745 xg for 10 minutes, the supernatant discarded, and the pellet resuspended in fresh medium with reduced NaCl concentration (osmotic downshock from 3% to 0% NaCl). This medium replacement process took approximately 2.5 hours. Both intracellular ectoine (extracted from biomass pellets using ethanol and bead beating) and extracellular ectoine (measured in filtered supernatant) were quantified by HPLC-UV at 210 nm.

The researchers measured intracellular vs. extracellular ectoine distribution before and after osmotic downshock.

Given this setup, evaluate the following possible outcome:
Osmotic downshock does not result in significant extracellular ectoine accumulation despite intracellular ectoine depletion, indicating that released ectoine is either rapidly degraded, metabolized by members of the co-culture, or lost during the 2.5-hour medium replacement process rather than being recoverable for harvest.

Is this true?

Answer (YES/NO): NO